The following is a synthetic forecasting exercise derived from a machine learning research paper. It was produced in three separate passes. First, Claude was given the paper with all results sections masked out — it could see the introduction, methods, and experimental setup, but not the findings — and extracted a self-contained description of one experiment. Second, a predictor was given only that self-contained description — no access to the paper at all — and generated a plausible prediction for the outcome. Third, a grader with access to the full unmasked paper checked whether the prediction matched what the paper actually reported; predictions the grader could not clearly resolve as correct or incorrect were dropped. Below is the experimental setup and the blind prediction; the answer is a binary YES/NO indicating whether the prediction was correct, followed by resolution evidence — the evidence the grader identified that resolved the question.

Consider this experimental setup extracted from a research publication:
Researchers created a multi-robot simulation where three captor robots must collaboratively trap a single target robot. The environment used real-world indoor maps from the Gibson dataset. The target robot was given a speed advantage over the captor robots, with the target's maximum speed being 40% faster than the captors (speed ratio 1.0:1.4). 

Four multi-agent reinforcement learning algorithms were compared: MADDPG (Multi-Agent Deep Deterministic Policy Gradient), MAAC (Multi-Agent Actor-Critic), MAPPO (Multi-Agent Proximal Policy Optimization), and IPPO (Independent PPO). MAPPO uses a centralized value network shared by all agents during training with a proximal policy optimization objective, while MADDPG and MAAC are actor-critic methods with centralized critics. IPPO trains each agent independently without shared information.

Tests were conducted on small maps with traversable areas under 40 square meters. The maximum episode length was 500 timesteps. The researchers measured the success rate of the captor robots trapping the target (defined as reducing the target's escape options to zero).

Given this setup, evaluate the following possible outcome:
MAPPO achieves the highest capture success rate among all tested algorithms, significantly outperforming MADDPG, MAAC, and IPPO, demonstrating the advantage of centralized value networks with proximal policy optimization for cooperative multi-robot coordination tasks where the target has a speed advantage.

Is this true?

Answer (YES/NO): NO